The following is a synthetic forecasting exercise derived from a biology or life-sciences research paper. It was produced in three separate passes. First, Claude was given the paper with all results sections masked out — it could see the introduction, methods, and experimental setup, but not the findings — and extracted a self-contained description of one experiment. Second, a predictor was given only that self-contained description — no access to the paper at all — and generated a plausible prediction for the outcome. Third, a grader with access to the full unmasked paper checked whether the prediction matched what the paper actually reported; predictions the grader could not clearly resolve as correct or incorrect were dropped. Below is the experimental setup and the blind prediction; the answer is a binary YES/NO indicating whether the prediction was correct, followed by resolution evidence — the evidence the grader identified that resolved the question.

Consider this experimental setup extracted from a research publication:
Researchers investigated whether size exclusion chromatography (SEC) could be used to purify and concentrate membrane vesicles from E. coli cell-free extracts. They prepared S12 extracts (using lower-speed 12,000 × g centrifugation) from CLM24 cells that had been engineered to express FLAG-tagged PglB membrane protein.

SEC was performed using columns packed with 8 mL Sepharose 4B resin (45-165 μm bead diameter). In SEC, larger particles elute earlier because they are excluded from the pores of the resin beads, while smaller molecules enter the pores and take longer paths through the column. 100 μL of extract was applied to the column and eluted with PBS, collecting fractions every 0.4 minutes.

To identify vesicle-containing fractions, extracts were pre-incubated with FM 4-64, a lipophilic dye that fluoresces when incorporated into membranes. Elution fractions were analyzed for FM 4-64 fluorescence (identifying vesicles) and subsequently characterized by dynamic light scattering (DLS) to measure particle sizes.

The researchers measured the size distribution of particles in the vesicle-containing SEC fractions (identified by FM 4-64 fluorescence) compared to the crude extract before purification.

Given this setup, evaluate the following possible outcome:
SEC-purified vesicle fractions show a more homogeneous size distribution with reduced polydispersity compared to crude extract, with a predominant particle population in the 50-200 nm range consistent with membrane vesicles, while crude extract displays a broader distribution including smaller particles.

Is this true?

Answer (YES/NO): YES